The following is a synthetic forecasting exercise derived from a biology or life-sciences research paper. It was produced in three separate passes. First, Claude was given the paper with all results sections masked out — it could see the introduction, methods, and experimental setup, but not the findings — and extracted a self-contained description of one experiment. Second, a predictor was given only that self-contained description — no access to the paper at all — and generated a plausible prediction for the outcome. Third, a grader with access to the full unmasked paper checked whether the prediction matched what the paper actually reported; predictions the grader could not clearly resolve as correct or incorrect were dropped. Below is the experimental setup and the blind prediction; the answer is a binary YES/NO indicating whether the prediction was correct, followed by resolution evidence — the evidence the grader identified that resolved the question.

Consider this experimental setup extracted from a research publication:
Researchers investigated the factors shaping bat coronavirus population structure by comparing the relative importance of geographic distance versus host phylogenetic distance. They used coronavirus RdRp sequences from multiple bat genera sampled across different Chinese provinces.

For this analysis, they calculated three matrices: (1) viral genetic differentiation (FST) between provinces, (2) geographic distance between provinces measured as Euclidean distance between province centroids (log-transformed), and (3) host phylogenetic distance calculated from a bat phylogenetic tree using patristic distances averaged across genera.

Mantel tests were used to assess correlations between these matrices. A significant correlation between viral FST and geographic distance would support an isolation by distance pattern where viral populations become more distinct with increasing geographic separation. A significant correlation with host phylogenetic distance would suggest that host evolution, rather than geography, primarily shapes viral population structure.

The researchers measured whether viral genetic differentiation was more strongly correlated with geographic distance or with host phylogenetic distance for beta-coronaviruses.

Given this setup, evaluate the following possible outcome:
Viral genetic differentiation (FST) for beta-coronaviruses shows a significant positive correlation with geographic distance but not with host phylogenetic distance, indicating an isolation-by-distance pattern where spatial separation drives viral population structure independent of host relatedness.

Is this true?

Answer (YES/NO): NO